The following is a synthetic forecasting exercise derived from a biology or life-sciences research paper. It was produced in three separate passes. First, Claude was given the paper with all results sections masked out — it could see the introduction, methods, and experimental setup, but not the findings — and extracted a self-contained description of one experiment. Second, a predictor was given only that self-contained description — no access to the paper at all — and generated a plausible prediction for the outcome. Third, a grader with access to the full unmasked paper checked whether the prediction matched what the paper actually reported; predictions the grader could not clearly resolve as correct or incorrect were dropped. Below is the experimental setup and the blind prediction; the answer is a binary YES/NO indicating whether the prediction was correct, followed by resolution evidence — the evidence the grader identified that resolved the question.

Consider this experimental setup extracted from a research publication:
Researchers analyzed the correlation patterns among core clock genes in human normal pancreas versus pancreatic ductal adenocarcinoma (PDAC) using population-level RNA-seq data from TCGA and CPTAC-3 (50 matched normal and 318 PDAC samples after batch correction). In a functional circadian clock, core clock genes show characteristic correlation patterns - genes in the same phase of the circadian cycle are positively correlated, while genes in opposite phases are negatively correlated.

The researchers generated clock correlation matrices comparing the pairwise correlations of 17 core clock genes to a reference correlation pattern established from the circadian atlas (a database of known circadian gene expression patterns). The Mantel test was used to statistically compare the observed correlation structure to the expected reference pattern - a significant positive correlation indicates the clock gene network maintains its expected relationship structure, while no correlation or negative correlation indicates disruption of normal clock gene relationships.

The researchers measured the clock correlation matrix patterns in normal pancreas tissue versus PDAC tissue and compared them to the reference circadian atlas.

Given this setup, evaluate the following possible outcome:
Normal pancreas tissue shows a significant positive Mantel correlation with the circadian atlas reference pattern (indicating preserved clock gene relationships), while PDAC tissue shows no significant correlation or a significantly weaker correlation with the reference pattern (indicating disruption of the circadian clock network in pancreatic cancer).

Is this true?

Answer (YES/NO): YES